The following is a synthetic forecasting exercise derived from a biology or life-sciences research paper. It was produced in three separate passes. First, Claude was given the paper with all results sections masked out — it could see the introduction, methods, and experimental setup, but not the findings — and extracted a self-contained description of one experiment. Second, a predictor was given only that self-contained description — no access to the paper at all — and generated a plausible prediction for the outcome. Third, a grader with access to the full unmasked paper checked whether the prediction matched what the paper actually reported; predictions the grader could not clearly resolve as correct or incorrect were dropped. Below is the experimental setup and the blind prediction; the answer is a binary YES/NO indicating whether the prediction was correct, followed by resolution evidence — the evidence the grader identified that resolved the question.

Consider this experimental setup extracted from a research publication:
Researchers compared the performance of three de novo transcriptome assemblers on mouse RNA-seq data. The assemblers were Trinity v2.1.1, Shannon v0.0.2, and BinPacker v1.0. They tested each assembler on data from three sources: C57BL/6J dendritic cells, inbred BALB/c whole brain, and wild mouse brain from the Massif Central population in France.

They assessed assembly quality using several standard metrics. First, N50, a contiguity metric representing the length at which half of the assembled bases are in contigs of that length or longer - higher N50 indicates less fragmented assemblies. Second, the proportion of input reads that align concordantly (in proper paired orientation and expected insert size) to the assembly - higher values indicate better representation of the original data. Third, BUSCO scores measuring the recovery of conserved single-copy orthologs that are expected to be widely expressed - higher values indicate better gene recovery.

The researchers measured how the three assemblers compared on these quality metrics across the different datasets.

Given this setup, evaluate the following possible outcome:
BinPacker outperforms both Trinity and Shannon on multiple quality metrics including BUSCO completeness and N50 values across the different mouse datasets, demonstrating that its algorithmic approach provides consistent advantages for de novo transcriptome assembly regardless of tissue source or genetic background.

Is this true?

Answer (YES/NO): NO